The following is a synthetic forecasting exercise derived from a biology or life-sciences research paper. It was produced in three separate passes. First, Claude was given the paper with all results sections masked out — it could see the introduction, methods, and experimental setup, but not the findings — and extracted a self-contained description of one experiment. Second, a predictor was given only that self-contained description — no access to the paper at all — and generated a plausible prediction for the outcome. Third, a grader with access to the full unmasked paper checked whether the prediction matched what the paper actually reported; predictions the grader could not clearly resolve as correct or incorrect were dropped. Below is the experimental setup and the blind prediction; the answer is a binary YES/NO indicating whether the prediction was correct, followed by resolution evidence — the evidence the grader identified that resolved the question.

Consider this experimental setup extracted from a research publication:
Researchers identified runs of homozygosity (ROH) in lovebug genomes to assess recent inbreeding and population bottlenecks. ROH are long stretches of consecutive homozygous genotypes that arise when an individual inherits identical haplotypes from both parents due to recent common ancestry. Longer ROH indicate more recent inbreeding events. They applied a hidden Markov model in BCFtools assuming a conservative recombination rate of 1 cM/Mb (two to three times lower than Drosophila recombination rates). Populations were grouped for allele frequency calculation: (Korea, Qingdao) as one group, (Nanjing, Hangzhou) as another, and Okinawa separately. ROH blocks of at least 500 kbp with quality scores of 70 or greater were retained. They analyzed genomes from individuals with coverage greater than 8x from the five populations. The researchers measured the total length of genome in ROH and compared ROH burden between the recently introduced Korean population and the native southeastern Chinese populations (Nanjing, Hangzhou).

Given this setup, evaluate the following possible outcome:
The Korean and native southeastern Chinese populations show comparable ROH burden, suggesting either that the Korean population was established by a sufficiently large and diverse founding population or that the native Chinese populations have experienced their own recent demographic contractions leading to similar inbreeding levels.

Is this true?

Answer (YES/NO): NO